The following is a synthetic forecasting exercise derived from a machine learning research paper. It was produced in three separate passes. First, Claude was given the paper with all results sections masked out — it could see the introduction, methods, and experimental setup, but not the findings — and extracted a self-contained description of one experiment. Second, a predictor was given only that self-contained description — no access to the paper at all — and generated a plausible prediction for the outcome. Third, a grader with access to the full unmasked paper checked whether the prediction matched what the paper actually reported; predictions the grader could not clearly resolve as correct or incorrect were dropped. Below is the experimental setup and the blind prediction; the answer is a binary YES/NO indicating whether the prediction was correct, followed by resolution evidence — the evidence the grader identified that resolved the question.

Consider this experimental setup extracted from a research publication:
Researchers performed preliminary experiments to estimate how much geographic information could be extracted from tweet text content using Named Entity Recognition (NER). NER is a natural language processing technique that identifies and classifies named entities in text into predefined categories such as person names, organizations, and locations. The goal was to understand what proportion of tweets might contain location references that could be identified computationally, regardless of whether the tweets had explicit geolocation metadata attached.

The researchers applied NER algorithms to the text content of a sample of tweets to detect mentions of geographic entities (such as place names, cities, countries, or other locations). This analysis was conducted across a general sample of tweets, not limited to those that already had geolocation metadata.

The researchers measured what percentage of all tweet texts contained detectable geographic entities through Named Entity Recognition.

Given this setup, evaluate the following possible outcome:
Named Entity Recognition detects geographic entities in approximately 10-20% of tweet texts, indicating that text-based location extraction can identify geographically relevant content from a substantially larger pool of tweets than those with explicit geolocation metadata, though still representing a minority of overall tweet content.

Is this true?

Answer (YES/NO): NO